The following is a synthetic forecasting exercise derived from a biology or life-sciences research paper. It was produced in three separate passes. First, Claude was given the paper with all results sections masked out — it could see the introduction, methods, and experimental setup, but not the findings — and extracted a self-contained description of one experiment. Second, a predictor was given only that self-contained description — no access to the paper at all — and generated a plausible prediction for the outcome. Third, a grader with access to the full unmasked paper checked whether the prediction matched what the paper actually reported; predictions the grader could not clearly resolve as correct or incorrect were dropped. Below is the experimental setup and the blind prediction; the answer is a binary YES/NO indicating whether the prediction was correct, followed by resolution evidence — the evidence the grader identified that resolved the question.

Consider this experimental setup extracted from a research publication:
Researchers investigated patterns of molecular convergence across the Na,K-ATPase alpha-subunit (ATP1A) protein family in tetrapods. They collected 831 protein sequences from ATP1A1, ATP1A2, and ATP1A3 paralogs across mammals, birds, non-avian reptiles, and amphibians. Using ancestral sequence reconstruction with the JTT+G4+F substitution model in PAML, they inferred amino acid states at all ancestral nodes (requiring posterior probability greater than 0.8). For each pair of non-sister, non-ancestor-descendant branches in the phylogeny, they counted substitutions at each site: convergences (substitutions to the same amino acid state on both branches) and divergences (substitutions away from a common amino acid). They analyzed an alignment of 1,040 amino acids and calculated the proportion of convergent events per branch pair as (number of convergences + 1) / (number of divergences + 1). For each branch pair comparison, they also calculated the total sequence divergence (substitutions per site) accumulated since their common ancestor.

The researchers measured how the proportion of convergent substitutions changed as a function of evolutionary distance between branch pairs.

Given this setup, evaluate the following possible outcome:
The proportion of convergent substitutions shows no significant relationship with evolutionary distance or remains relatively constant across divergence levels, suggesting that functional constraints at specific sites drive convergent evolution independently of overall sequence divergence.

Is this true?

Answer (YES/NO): YES